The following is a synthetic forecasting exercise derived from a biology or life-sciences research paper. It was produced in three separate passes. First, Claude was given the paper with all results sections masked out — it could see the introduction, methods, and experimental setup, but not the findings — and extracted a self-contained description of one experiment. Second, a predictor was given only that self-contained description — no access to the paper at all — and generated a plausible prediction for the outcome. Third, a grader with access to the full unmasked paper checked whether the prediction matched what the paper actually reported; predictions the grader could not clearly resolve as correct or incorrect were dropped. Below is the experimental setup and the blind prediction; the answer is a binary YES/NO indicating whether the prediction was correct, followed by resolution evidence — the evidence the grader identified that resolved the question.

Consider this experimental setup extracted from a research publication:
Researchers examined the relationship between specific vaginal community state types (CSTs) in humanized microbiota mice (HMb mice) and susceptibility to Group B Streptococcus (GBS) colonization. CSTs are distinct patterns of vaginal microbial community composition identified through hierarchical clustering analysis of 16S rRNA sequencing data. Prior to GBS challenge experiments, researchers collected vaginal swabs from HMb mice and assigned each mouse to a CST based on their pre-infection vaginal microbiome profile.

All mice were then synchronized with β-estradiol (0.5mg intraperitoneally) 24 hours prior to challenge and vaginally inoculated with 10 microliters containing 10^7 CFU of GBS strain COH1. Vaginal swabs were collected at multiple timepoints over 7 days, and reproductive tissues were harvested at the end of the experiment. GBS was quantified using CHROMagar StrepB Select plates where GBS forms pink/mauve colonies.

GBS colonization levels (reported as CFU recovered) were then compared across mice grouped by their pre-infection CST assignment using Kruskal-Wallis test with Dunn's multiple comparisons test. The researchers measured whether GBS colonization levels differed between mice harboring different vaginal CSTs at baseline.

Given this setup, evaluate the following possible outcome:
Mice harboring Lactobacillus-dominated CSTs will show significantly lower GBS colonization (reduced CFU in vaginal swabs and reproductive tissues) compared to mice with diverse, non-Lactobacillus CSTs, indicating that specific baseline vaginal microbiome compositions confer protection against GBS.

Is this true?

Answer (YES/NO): NO